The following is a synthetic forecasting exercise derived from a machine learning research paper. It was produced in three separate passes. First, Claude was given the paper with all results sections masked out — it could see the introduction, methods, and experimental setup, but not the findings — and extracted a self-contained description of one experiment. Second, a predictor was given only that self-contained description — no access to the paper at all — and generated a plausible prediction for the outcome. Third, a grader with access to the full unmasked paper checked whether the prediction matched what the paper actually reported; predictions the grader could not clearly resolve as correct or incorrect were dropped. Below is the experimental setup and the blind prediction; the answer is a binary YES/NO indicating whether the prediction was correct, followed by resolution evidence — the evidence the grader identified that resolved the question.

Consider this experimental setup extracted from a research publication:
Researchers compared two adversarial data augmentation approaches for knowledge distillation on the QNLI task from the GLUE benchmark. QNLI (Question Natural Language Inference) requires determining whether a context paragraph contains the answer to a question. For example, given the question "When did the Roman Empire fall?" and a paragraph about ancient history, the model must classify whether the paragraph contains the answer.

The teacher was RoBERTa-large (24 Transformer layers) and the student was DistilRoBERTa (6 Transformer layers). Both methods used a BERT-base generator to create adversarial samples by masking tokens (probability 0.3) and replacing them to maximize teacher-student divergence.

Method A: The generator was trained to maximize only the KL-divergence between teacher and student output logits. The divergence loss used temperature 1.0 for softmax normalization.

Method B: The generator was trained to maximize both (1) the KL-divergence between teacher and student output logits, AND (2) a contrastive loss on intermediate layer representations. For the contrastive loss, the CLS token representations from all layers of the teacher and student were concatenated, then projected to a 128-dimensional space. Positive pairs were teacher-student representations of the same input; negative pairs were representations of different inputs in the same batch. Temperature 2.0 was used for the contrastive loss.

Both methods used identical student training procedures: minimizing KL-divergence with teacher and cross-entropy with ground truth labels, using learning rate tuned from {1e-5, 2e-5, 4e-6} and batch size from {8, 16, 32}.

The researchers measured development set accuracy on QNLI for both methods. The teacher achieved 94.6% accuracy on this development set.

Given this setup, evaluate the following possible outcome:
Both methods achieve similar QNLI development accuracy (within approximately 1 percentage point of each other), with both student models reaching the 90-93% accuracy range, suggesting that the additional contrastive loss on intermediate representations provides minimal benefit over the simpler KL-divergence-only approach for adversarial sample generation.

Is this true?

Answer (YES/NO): NO